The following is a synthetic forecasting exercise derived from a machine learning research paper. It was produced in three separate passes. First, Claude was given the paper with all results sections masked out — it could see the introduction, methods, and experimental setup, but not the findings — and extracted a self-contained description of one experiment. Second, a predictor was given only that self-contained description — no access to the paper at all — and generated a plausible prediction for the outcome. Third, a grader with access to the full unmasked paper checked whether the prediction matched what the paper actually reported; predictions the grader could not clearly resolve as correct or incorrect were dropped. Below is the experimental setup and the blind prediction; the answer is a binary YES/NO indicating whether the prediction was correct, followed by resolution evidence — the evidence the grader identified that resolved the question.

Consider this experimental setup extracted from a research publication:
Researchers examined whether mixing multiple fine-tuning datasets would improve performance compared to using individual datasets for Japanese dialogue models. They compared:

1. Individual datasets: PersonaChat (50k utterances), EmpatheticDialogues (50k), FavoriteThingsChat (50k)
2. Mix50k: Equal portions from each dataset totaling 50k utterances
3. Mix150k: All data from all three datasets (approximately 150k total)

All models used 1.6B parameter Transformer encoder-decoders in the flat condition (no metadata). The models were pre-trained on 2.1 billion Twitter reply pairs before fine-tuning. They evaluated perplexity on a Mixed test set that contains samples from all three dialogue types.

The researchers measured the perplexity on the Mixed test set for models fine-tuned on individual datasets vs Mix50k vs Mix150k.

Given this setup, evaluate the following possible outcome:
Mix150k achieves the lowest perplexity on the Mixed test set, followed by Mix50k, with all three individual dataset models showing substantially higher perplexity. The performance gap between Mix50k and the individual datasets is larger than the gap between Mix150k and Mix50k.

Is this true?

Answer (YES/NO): YES